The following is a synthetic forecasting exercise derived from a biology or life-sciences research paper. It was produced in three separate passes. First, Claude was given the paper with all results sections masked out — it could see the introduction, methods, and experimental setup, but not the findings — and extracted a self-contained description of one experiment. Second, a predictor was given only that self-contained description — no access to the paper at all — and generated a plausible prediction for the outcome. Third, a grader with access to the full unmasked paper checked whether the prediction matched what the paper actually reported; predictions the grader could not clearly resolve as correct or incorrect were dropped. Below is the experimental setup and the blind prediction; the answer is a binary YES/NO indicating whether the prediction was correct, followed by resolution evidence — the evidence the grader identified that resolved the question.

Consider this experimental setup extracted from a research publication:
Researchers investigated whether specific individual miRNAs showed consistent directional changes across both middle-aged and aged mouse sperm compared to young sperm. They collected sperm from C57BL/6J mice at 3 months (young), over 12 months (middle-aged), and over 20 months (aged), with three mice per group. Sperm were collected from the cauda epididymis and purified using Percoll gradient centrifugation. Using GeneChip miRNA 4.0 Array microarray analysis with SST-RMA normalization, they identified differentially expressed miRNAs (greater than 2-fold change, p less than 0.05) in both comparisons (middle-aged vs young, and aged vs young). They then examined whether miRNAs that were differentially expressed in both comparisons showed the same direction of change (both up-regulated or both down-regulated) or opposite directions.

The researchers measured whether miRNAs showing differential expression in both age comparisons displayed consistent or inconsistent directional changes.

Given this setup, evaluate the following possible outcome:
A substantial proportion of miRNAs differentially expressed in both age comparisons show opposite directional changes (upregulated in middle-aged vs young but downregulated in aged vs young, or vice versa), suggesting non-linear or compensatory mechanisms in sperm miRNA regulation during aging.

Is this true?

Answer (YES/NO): NO